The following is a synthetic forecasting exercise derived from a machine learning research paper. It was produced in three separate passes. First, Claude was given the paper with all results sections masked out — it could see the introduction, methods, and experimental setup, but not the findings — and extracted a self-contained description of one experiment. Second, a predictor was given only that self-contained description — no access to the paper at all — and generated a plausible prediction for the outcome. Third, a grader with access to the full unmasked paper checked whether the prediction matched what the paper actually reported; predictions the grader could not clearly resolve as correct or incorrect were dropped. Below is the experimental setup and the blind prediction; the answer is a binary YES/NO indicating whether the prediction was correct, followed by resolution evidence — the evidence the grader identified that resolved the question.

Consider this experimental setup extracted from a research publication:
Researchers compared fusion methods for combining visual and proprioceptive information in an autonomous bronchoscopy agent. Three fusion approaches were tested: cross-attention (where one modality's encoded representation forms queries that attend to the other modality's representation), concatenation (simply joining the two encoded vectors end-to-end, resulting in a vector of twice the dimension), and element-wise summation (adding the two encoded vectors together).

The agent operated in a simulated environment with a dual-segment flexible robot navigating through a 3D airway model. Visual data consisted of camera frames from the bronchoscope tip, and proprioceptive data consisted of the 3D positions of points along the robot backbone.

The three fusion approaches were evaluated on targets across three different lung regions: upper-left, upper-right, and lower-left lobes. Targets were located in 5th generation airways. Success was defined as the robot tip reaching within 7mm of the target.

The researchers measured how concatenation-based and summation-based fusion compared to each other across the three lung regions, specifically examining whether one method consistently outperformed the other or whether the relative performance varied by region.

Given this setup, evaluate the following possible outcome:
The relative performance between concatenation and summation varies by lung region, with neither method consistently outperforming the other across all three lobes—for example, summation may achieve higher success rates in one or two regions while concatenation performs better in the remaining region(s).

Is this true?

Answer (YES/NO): YES